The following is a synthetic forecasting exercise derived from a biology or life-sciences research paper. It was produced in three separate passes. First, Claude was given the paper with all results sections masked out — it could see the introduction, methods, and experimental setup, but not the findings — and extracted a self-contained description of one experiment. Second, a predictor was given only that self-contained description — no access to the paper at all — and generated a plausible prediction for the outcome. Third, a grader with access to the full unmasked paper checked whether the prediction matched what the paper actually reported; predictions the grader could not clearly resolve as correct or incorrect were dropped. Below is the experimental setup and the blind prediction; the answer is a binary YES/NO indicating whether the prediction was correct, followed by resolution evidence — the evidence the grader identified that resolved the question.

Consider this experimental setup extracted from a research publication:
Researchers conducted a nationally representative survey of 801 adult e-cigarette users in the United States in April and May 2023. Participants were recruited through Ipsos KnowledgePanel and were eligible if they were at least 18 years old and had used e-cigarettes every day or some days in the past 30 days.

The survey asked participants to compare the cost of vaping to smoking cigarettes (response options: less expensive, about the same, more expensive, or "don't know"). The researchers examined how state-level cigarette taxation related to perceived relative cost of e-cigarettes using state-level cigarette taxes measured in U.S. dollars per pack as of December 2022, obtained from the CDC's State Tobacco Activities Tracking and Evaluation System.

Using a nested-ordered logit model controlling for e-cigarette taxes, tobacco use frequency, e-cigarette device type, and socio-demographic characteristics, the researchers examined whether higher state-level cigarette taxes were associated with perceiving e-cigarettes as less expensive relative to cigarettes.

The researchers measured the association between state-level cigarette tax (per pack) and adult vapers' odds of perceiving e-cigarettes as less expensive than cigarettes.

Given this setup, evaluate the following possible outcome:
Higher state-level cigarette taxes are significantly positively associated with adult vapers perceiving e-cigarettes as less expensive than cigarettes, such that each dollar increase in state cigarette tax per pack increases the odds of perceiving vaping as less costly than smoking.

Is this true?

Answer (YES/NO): NO